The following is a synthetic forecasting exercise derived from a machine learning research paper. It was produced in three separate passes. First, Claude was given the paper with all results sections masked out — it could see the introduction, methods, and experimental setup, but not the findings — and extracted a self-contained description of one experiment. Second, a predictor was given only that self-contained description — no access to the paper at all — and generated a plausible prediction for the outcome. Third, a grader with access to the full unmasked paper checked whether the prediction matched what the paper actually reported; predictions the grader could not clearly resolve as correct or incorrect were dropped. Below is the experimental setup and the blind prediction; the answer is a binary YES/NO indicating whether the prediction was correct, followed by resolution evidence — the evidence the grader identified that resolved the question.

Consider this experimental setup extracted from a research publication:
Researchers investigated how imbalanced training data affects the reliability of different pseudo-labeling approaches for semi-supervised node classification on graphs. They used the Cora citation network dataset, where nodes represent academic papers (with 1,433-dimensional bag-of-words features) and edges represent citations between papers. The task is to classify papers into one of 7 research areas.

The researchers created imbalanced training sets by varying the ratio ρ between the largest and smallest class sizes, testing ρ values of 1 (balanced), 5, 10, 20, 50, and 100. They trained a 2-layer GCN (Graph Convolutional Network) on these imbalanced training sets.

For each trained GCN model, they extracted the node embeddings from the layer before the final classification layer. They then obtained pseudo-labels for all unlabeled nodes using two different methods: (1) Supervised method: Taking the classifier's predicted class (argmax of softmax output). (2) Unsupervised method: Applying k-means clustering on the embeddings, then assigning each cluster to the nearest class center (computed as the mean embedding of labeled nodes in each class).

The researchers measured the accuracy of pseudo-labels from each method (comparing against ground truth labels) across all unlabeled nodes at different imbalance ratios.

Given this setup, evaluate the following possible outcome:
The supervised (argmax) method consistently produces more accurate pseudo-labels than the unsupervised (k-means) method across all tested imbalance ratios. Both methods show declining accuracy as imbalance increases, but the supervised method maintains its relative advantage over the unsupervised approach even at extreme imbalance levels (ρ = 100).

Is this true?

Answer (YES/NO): NO